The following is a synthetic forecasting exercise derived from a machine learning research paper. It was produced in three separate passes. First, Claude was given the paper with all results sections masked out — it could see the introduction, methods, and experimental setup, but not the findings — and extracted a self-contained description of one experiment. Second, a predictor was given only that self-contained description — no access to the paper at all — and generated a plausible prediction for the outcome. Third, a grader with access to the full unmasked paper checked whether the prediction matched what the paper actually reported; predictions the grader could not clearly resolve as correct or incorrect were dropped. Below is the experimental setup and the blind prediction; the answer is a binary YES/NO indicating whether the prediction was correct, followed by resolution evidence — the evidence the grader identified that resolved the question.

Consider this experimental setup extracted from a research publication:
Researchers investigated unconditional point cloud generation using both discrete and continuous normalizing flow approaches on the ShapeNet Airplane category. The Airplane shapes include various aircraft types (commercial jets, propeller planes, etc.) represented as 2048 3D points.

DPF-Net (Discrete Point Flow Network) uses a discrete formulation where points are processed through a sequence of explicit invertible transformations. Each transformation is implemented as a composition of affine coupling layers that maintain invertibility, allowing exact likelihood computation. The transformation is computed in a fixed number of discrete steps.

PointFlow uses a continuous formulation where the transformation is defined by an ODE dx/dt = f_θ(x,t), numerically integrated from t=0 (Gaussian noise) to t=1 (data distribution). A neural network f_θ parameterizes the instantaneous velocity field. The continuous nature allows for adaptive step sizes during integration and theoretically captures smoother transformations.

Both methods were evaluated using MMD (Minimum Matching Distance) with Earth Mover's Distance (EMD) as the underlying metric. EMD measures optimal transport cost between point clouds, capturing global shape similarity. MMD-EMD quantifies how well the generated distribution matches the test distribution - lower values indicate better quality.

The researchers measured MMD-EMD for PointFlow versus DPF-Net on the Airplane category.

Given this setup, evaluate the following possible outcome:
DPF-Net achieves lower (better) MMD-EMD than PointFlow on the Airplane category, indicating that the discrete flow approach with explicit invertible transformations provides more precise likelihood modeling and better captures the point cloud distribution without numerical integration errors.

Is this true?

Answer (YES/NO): NO